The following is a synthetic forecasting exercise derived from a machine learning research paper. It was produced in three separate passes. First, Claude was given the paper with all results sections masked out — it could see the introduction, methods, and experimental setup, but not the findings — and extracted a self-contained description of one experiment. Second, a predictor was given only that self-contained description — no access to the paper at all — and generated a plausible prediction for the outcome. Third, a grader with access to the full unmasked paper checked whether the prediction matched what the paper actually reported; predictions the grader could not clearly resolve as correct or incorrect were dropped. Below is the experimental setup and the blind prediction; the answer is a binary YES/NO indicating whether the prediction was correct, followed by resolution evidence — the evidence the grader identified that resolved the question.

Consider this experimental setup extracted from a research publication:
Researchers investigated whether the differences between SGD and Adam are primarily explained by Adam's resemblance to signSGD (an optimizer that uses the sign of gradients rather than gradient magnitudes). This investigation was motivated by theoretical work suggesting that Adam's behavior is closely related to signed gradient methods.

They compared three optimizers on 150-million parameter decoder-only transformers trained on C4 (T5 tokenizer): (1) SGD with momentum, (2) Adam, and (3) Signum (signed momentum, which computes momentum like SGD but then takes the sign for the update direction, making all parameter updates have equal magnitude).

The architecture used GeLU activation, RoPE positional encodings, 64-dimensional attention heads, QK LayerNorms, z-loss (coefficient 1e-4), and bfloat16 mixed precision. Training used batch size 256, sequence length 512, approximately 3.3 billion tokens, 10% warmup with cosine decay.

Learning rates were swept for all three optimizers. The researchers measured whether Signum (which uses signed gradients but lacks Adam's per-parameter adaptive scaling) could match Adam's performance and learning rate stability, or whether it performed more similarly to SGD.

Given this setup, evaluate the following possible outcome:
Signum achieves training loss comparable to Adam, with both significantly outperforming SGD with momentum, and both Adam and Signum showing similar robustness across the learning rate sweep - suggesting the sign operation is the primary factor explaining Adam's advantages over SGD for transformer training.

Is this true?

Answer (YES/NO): YES